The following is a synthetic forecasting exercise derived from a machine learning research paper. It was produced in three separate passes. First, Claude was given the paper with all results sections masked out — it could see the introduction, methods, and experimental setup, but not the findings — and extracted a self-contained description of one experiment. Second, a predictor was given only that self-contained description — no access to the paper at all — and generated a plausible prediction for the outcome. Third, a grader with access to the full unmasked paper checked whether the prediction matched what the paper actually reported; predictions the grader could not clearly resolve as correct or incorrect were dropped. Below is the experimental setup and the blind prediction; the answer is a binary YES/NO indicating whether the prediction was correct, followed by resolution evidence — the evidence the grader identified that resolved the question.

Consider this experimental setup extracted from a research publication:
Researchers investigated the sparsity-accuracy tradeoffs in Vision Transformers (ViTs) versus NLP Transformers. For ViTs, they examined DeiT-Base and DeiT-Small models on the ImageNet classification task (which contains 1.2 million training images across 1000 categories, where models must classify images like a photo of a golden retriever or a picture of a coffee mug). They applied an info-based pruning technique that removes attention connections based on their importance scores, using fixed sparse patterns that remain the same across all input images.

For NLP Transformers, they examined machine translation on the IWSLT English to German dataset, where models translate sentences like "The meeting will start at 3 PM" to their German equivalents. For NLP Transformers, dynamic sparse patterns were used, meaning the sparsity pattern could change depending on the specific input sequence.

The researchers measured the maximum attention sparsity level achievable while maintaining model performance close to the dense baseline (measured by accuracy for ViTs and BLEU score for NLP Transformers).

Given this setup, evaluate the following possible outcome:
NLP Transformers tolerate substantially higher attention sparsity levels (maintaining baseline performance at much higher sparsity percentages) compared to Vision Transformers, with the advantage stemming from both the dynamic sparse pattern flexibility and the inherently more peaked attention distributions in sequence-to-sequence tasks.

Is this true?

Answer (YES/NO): NO